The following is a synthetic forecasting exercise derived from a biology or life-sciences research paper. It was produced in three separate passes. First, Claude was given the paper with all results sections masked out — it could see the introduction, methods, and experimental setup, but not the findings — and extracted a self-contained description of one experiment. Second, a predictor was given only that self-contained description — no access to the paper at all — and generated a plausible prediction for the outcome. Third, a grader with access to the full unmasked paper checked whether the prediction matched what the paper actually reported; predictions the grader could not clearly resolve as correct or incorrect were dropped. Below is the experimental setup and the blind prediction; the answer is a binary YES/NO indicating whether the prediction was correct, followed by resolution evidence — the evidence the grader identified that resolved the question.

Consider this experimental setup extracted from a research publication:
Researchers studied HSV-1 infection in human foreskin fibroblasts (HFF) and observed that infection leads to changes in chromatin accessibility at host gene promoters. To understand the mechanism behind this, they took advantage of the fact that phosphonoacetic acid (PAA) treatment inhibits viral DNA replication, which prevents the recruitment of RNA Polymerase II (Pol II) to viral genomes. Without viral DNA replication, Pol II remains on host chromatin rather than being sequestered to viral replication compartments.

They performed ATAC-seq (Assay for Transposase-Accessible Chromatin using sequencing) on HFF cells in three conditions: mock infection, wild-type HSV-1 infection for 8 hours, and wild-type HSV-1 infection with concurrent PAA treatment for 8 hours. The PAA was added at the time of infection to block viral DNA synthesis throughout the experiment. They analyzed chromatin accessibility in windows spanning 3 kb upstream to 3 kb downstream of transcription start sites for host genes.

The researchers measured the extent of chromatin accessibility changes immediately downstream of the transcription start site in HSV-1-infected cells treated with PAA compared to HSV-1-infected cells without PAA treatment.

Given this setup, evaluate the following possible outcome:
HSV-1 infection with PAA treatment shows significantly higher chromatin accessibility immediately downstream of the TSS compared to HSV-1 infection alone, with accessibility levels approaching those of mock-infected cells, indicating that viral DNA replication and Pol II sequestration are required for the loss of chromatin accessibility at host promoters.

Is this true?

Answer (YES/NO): NO